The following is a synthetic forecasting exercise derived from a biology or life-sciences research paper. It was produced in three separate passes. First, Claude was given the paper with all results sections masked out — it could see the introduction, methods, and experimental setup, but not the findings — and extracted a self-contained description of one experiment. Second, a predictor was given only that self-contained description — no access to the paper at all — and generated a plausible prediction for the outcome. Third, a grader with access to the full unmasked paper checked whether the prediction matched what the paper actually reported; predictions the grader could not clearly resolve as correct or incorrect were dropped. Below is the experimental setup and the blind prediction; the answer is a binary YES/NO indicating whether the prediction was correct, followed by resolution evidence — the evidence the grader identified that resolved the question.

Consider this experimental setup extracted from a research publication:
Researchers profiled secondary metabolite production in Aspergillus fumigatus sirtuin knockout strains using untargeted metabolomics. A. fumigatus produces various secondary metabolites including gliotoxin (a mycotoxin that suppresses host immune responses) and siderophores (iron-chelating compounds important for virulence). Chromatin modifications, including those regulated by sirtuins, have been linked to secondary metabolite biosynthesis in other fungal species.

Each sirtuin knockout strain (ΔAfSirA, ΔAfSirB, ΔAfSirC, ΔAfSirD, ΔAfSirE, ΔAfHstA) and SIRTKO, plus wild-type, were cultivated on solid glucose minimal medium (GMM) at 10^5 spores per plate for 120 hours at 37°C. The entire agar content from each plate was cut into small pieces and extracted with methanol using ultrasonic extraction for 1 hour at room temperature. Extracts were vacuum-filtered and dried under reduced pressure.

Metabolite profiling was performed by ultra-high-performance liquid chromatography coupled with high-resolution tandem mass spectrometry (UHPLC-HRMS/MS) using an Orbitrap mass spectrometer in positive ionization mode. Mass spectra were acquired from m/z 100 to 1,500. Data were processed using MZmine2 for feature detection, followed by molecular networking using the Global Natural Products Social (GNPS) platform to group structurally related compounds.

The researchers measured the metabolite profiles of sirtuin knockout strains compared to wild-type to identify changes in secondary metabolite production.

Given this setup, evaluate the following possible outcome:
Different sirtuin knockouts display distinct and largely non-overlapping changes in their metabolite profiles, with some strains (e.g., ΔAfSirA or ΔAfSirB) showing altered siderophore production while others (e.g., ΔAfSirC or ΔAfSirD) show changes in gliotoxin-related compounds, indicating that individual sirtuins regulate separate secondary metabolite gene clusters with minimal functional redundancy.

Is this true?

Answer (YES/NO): NO